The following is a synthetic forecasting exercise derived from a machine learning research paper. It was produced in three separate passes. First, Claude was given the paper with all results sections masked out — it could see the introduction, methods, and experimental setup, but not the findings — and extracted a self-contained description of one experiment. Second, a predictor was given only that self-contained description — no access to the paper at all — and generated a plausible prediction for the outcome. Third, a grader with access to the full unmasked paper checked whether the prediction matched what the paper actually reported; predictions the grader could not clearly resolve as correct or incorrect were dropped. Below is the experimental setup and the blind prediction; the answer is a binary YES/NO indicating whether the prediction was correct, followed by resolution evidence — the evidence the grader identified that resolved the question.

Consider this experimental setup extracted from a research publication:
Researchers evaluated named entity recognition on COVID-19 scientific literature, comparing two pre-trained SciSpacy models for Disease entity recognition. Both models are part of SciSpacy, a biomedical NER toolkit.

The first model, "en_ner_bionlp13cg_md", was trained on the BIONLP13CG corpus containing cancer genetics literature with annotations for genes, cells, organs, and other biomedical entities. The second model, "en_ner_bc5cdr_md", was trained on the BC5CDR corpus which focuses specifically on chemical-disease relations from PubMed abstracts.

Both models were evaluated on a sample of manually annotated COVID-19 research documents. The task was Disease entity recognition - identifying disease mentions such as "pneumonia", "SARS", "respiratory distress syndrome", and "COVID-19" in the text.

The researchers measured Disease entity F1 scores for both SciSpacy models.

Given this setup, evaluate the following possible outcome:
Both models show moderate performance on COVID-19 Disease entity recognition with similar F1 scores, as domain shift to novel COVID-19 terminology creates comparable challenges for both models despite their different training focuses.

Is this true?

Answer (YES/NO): NO